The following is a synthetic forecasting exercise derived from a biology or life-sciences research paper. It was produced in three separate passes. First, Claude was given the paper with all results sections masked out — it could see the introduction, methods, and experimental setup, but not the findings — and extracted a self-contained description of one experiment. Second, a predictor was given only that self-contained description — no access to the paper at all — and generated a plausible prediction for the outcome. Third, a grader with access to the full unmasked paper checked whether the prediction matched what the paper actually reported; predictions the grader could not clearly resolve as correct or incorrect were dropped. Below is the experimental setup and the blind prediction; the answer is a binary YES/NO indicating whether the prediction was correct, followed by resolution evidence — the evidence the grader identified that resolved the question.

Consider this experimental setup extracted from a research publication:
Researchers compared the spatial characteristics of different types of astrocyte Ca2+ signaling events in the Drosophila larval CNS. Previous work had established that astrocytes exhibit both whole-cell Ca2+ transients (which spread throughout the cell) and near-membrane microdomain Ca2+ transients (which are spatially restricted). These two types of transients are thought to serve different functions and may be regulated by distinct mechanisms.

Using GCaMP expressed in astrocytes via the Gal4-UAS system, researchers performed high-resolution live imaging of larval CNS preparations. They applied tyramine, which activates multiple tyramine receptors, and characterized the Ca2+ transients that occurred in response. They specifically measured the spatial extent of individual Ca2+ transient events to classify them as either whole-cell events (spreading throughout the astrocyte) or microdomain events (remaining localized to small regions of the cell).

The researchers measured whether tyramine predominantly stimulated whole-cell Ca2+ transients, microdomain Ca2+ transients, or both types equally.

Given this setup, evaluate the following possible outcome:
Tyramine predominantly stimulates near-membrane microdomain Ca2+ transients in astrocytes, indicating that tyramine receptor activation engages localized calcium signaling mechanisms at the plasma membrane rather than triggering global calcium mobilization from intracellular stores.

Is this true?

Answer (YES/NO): NO